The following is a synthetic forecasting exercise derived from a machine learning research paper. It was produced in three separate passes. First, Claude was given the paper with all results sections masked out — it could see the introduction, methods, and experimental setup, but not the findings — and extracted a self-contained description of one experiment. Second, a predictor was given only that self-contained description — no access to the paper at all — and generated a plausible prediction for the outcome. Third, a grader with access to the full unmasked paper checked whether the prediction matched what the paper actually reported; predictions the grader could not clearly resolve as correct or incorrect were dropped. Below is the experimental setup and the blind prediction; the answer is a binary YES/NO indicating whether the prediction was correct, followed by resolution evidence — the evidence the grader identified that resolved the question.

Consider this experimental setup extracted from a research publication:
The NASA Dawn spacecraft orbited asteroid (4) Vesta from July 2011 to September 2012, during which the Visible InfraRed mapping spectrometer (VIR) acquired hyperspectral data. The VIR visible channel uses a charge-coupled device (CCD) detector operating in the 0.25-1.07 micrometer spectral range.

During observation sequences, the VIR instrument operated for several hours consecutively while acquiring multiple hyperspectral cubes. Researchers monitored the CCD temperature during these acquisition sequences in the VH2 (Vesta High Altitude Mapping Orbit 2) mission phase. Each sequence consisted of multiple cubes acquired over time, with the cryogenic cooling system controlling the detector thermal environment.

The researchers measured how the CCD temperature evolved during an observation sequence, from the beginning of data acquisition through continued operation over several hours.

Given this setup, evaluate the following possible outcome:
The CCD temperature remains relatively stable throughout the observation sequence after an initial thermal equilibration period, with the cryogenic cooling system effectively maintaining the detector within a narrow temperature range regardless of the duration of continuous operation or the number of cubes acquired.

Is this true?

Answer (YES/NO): NO